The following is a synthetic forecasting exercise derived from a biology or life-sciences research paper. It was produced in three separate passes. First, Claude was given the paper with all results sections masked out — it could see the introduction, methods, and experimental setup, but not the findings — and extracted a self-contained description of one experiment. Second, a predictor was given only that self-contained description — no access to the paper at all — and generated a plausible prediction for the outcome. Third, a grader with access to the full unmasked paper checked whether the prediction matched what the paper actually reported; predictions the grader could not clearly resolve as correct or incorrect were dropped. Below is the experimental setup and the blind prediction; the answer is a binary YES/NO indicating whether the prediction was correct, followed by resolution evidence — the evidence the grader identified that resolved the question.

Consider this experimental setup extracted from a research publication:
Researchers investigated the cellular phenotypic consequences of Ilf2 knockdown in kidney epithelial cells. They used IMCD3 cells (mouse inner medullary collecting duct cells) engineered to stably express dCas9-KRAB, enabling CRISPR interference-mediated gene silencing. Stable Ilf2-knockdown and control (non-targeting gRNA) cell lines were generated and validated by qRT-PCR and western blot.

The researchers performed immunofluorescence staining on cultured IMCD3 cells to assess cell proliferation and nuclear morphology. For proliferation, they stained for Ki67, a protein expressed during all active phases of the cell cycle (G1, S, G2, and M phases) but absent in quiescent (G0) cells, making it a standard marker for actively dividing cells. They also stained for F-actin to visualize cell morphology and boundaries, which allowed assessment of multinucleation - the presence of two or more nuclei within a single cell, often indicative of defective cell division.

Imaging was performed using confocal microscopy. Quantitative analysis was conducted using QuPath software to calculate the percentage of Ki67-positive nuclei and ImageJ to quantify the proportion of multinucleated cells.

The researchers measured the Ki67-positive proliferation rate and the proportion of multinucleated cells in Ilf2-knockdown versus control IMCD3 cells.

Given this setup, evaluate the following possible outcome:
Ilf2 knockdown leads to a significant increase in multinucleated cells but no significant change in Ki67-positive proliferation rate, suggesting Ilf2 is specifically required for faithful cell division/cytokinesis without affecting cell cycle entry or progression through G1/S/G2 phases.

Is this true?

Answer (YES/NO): NO